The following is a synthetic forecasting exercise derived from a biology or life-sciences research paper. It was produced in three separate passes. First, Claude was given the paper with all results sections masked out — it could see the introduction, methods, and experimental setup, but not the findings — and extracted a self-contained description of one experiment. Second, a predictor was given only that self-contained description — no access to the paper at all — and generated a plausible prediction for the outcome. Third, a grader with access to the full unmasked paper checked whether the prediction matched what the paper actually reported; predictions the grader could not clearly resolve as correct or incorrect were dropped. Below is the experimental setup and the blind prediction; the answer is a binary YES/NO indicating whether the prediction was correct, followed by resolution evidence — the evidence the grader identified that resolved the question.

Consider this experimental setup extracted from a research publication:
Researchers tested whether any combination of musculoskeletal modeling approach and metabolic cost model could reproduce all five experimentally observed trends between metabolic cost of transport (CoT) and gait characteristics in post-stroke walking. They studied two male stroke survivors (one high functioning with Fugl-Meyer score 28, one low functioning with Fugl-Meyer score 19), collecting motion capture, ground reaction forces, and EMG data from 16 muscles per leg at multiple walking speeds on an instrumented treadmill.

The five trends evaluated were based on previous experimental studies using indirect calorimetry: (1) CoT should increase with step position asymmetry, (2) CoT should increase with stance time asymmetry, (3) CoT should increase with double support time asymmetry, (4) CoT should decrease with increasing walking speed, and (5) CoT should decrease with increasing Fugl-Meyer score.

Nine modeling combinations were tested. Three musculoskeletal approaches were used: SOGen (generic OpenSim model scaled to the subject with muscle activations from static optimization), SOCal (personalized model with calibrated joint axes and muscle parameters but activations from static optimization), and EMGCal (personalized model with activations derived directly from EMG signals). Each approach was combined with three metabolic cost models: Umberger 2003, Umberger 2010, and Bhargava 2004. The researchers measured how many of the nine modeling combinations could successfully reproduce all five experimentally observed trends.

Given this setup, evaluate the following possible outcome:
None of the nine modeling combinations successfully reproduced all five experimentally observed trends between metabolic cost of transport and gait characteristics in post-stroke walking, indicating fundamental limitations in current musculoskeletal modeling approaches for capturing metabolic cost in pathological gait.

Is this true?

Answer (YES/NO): NO